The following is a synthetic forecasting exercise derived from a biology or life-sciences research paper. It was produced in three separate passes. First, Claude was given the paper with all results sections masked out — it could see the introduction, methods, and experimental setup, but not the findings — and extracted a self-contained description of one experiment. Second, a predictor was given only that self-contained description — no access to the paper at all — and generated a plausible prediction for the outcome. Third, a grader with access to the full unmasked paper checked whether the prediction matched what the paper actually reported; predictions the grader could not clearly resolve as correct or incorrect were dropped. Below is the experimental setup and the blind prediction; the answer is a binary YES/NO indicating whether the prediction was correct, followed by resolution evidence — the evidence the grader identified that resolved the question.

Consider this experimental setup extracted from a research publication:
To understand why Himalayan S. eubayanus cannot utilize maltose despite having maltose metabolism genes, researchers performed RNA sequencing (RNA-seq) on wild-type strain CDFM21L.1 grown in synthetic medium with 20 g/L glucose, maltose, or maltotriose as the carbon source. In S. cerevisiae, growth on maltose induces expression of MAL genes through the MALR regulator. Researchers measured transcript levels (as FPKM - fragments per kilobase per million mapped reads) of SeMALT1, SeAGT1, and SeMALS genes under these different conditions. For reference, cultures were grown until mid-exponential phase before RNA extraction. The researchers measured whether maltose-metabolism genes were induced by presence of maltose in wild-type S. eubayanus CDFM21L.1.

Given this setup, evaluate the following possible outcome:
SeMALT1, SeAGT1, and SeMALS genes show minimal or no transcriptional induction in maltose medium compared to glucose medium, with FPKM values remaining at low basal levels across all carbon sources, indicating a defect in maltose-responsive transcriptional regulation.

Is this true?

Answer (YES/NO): YES